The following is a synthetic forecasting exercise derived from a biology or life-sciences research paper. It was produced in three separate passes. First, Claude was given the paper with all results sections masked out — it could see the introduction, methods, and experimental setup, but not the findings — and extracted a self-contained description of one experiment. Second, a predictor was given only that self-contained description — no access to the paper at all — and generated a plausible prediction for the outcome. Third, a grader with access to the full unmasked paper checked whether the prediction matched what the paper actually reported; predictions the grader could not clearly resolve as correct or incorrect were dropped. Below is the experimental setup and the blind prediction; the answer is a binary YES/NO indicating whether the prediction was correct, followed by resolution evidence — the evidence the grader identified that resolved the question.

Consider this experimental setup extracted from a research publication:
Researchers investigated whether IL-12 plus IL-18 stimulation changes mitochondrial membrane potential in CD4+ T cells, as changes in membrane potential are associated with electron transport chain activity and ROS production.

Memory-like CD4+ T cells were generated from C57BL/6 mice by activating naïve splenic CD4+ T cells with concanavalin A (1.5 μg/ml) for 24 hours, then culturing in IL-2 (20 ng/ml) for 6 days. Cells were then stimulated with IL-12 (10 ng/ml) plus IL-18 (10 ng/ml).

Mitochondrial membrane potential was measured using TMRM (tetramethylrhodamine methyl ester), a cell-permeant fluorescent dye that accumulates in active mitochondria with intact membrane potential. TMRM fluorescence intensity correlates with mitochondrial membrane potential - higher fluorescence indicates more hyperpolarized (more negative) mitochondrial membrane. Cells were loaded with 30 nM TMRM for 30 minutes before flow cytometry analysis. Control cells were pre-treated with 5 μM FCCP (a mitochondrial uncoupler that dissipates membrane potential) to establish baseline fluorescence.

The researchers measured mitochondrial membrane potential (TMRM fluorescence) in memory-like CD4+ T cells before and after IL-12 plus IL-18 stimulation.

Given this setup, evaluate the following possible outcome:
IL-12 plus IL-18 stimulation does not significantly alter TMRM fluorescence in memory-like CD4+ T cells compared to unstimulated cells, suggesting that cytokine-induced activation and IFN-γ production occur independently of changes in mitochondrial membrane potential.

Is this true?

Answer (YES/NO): YES